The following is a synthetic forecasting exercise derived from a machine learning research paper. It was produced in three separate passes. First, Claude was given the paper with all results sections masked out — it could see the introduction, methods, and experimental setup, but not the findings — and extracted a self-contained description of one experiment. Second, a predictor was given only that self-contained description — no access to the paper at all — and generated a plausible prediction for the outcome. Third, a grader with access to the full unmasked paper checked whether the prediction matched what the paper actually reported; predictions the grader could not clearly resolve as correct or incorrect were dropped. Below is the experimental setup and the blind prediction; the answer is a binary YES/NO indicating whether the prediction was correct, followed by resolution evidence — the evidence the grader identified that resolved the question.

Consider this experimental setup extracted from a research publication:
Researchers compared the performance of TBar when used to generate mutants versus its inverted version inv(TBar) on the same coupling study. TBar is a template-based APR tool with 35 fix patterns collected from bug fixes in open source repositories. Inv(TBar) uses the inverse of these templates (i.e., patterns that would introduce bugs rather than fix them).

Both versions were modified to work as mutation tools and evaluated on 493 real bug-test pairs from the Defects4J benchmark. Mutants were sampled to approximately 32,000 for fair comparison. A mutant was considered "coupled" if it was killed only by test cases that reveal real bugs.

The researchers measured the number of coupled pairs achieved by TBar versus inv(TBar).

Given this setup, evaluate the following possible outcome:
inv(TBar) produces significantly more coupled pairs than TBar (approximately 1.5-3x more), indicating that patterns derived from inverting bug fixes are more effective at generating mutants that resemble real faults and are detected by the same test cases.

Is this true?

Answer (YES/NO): NO